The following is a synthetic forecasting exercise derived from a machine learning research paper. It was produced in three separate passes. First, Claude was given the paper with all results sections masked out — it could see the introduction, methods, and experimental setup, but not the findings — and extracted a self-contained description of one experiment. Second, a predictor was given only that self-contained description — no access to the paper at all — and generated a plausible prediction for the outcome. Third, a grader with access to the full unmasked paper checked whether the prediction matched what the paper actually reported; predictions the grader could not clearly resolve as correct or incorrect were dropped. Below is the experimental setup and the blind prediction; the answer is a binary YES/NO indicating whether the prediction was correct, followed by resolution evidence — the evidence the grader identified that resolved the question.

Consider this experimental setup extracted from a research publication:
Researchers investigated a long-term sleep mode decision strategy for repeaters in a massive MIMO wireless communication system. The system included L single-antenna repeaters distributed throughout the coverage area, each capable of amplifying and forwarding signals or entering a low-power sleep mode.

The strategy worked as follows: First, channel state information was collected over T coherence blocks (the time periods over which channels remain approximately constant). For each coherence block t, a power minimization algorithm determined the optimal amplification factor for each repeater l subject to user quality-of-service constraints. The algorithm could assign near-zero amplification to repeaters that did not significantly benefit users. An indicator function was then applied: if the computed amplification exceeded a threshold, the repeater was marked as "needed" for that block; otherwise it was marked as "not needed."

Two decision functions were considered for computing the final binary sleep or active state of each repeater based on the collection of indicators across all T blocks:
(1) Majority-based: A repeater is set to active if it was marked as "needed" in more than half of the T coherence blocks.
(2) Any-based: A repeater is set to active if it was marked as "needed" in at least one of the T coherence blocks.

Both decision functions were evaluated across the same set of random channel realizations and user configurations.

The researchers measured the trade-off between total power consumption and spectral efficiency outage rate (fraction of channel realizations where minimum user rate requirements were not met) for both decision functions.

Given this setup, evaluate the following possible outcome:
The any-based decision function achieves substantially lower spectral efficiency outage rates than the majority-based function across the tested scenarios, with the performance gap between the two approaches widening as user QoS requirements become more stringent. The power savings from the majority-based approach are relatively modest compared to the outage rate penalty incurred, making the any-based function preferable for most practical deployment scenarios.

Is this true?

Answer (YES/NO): NO